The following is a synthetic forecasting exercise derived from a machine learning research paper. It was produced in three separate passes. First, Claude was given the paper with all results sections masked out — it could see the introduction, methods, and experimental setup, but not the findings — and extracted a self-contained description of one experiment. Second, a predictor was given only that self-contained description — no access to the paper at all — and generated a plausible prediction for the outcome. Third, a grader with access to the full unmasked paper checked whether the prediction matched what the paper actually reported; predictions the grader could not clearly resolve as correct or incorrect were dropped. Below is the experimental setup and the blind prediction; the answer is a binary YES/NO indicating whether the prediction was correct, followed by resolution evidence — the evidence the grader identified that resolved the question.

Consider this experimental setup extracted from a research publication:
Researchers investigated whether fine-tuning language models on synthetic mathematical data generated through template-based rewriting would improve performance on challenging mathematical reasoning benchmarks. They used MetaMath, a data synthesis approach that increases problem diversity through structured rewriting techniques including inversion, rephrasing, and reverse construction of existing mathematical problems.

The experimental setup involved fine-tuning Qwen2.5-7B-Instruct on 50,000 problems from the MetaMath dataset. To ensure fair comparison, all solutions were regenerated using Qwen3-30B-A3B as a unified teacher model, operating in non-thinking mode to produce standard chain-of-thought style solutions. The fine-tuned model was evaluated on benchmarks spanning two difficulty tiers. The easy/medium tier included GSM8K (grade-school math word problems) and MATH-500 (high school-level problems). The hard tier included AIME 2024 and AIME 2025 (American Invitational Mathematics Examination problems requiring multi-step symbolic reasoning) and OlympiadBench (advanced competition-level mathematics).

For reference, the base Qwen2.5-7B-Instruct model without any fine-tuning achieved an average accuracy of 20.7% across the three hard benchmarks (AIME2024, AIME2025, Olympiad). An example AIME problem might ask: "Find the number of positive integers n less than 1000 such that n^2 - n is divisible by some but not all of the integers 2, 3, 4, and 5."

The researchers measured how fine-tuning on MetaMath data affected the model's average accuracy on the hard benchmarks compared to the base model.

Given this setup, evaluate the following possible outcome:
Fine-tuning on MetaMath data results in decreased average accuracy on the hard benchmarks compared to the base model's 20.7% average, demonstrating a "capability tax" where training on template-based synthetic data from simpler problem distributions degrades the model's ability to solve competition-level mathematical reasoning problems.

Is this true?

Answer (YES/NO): YES